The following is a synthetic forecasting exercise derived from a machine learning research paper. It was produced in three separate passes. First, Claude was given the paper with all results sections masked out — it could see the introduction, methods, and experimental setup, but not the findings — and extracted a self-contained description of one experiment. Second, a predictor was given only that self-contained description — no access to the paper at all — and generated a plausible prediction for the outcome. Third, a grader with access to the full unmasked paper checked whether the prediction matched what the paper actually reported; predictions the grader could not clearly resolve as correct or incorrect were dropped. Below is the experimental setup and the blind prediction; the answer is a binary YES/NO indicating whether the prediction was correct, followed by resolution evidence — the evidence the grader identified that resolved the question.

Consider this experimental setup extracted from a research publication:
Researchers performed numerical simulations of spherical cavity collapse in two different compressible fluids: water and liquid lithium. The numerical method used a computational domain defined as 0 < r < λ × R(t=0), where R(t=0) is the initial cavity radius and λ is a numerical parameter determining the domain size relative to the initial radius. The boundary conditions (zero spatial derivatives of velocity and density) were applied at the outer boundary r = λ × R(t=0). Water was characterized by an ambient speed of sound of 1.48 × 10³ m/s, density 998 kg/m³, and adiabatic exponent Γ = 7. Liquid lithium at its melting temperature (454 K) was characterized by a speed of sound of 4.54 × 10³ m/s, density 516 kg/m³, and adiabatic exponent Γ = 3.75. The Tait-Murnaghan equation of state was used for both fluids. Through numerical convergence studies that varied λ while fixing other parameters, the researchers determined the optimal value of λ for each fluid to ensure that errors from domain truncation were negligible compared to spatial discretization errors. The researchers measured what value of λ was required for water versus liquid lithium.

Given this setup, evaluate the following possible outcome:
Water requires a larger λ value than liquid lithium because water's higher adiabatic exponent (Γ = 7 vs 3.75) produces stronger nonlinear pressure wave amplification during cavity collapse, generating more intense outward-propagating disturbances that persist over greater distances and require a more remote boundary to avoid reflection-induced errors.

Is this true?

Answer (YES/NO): NO